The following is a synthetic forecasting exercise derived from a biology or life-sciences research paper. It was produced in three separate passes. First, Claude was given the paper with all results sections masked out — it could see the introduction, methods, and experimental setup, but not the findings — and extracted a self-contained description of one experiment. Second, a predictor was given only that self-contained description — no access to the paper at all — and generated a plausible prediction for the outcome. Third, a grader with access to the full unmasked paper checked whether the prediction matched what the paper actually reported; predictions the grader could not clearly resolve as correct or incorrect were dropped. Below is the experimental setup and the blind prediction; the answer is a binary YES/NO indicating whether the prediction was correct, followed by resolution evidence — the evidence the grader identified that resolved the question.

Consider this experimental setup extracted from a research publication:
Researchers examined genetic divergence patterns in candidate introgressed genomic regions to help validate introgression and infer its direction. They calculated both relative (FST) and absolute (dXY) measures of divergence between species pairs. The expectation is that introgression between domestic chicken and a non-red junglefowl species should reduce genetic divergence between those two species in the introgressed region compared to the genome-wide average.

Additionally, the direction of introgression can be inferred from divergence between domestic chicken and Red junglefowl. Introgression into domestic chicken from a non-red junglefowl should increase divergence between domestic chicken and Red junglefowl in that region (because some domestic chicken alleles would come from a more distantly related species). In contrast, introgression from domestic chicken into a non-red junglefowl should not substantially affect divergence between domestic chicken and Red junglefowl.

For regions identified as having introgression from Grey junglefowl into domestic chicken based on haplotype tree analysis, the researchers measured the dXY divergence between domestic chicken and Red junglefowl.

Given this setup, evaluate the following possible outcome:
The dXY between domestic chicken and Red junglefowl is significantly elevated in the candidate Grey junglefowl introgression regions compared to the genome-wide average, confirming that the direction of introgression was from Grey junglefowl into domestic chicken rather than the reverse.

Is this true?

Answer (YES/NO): YES